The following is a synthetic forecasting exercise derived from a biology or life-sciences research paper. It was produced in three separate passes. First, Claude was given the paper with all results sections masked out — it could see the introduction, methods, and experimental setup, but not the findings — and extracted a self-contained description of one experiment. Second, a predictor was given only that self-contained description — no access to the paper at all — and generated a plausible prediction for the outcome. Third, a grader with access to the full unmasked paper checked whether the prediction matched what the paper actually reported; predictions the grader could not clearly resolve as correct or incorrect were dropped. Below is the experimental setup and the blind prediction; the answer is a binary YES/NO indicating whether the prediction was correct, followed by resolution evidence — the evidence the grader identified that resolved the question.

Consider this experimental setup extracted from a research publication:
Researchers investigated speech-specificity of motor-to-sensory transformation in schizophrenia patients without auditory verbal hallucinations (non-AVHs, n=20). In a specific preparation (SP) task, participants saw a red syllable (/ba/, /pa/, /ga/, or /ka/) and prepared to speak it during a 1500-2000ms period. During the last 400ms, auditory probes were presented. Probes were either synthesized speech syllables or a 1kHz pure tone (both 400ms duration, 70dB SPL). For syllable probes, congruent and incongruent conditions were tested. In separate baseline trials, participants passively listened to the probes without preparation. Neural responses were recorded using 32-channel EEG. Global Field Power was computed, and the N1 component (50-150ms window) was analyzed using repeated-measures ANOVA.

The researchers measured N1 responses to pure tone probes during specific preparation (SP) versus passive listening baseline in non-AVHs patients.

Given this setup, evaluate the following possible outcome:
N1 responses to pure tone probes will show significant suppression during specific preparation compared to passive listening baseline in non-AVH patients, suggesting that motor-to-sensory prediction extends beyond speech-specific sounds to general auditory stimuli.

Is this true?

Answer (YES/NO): NO